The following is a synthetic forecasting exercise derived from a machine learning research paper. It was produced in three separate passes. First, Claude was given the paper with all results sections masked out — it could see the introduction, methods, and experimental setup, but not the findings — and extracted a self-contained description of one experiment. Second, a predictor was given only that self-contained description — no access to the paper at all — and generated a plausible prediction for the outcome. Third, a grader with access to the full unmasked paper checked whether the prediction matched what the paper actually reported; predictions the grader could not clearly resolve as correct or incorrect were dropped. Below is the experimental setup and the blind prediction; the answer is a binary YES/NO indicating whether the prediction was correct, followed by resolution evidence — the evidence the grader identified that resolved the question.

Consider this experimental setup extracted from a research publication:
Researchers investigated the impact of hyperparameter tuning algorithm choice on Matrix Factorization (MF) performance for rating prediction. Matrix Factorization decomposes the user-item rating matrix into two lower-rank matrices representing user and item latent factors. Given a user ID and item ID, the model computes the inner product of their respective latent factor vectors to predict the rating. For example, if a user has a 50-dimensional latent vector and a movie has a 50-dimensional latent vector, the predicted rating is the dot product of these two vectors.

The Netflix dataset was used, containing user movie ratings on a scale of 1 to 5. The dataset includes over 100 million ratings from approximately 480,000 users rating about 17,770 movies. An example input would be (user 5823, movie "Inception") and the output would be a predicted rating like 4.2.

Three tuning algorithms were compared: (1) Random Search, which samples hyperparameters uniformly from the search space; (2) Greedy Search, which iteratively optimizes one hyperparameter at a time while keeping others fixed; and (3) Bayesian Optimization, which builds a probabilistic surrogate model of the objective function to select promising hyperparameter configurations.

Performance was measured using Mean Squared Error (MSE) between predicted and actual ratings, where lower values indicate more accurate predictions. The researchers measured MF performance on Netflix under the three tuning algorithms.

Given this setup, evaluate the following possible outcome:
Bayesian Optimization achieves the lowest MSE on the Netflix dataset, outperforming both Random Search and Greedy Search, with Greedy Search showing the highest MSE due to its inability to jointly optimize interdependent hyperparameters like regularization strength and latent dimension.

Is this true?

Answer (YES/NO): NO